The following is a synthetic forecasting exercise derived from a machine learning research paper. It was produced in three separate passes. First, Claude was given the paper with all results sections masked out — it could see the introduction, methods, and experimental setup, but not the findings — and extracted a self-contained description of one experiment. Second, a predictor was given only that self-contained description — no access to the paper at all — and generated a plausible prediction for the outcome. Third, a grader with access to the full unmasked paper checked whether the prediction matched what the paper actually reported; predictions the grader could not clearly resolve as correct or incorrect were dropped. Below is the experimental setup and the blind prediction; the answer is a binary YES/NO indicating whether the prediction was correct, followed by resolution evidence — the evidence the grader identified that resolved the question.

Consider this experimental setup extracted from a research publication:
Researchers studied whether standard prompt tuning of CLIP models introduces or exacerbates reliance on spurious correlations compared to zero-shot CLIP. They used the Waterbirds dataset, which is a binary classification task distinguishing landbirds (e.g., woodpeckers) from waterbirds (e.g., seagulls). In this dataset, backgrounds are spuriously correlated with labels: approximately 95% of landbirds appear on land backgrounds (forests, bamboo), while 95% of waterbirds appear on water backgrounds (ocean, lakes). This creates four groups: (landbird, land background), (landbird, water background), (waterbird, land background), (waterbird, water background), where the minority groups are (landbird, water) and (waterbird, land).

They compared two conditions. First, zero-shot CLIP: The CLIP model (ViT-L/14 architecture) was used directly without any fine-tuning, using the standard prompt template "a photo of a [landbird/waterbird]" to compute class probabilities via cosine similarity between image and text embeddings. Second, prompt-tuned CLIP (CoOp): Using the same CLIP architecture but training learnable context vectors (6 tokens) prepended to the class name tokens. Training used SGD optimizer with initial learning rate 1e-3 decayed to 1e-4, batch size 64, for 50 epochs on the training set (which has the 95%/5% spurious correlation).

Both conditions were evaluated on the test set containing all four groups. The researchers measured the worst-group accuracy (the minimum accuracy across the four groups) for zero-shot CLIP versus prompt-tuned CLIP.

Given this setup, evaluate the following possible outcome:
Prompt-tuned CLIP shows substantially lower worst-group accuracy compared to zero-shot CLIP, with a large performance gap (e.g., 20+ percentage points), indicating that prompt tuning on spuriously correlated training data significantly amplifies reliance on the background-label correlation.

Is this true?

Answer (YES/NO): NO